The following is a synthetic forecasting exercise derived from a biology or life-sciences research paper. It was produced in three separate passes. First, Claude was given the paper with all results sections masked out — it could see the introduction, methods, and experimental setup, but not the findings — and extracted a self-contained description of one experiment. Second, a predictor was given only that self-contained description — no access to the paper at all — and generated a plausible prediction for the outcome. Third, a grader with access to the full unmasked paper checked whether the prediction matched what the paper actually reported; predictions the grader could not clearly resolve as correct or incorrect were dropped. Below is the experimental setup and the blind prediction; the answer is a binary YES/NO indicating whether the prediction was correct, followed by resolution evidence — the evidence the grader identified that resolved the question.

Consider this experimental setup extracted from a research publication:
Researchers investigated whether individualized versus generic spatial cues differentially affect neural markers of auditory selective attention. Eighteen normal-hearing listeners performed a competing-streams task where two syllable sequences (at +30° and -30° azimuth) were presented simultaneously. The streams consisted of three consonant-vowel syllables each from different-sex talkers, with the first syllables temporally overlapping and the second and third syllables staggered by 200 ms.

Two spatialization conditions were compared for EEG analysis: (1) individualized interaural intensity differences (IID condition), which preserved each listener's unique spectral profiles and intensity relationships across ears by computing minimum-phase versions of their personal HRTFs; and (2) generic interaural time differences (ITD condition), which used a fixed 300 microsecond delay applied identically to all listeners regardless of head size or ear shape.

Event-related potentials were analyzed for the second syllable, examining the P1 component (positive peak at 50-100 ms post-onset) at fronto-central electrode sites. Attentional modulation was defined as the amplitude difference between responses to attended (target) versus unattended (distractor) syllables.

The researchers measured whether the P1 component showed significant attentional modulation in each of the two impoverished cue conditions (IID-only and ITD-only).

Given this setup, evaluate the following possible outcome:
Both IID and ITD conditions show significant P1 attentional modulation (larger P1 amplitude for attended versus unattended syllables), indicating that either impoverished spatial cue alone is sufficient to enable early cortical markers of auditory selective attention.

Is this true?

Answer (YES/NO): NO